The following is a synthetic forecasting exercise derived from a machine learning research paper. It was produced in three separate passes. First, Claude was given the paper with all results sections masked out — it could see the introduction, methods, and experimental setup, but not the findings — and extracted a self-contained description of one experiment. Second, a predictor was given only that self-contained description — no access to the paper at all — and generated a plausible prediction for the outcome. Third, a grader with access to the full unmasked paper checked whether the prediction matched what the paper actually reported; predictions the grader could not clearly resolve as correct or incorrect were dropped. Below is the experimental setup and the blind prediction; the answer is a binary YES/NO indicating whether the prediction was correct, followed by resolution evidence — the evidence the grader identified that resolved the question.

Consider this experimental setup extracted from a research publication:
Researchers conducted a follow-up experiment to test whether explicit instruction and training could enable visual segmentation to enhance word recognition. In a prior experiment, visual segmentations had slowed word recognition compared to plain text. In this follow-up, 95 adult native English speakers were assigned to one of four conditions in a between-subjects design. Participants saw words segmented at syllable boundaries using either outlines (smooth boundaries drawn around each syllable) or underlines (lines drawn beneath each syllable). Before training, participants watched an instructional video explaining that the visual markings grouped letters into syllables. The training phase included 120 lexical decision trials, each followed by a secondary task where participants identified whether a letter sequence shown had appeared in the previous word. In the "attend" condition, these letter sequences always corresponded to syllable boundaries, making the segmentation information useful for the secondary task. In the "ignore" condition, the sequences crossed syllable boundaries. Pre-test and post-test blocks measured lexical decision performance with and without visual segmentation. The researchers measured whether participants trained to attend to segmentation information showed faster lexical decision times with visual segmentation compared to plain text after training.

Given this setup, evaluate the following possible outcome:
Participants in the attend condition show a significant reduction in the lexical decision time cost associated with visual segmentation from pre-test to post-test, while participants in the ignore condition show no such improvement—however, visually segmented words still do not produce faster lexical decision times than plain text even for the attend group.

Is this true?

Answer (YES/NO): NO